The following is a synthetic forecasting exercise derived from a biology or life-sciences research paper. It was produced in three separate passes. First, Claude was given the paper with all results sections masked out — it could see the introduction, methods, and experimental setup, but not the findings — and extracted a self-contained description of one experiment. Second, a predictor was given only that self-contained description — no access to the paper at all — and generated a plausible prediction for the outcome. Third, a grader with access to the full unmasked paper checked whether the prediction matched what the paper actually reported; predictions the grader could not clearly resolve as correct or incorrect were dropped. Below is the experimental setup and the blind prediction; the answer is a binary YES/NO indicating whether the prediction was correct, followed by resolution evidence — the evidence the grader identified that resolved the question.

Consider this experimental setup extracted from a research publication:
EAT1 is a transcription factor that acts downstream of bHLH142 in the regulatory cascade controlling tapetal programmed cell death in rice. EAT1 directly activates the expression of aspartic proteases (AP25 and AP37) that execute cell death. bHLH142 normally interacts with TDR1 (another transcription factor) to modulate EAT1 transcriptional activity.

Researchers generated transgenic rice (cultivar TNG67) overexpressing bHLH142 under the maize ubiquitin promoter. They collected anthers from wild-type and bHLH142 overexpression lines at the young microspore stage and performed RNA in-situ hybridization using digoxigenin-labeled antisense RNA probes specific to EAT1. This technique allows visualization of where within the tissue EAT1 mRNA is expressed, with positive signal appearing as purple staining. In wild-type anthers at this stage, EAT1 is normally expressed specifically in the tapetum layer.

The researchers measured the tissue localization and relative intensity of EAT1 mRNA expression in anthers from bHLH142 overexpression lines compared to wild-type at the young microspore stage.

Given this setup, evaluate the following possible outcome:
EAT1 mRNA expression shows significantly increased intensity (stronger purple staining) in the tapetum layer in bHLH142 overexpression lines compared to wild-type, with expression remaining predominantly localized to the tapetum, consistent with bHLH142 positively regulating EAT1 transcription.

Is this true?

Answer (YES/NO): NO